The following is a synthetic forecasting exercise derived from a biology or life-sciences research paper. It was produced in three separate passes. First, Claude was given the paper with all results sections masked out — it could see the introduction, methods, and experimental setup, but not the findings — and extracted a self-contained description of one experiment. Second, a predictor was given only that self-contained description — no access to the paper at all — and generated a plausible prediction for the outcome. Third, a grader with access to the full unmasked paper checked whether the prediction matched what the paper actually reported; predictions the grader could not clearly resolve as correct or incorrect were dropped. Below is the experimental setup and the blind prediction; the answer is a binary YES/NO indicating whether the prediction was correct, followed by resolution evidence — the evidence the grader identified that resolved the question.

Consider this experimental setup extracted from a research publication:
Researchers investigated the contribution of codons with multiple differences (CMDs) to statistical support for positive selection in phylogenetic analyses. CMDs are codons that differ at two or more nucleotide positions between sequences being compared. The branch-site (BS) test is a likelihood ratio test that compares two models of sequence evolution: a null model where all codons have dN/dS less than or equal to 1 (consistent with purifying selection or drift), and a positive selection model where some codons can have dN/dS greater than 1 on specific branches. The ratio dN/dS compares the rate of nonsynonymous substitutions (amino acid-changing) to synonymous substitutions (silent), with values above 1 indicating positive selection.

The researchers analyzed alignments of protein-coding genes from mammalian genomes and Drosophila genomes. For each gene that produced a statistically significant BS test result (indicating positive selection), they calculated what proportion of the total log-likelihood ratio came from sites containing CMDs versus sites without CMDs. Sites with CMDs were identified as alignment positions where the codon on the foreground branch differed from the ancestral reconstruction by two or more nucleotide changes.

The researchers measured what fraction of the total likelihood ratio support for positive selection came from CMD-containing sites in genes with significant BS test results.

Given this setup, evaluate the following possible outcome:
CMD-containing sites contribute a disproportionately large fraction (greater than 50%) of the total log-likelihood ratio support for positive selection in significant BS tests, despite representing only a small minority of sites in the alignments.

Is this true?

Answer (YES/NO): YES